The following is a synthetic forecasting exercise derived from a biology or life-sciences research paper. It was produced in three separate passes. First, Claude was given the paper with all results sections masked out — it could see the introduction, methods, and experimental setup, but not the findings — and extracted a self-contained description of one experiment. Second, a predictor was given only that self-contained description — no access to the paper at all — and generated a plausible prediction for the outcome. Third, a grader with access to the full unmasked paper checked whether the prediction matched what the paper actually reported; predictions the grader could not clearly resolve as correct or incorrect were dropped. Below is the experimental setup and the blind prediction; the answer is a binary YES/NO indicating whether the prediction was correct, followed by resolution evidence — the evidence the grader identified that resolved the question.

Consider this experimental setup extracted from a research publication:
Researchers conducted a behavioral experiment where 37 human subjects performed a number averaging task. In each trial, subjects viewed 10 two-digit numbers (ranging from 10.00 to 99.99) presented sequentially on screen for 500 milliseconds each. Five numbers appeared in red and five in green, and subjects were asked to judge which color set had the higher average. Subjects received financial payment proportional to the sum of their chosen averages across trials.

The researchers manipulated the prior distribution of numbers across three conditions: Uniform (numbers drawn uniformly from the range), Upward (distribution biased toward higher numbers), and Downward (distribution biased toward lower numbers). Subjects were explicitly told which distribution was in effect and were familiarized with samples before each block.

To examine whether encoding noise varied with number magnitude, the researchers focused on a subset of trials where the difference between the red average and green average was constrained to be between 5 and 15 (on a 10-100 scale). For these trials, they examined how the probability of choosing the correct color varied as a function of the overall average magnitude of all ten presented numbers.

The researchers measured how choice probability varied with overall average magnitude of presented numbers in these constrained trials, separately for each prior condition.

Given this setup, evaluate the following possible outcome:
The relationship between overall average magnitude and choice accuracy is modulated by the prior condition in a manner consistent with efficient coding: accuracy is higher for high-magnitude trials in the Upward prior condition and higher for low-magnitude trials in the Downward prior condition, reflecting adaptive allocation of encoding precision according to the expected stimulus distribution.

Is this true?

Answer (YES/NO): YES